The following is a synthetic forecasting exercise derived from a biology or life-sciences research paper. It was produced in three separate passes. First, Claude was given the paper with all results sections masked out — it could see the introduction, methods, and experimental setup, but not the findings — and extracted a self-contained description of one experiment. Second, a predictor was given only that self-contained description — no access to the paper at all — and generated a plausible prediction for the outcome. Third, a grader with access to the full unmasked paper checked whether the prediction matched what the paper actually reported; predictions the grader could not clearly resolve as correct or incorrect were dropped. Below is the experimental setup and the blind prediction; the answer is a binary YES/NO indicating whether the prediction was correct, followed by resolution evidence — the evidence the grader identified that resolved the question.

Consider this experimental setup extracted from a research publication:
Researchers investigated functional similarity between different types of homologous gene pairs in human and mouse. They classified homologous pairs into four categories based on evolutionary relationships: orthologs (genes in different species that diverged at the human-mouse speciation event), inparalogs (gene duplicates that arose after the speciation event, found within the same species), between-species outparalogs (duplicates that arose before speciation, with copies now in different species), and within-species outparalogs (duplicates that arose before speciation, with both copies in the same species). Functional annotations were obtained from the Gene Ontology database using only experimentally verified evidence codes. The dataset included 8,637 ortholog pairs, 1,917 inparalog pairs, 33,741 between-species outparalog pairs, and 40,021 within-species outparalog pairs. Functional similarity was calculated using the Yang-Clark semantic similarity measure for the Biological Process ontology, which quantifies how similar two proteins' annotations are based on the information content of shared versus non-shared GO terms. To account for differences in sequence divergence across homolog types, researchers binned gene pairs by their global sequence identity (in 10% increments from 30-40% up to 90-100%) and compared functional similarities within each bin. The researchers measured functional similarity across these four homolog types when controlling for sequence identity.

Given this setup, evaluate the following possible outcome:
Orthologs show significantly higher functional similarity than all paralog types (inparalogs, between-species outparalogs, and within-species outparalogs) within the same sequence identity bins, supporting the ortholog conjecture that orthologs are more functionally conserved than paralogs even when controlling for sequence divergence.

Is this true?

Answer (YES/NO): NO